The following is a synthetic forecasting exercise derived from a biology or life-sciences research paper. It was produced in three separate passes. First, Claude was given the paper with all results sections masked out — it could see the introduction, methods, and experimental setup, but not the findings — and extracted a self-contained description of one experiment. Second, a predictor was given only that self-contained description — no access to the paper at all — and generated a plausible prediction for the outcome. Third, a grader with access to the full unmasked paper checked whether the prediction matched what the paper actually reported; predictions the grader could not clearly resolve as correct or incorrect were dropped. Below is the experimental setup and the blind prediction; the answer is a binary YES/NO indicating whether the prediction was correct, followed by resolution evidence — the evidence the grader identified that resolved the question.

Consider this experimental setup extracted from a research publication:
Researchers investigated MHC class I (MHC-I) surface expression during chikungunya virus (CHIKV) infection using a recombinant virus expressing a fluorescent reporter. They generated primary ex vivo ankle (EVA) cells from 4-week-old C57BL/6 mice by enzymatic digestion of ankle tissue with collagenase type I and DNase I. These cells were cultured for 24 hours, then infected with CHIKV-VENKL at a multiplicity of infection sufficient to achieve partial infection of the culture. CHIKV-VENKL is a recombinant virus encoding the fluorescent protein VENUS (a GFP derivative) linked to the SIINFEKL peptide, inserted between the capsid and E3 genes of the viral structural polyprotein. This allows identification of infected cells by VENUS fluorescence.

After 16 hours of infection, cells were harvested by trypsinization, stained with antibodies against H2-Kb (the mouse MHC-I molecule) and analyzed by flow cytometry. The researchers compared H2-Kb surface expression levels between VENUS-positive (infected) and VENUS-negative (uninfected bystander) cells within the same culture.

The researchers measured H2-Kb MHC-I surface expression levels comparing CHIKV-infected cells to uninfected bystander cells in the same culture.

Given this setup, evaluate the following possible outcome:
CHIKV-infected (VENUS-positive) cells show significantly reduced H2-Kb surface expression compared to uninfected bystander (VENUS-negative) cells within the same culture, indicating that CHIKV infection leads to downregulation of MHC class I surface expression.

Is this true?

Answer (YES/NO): YES